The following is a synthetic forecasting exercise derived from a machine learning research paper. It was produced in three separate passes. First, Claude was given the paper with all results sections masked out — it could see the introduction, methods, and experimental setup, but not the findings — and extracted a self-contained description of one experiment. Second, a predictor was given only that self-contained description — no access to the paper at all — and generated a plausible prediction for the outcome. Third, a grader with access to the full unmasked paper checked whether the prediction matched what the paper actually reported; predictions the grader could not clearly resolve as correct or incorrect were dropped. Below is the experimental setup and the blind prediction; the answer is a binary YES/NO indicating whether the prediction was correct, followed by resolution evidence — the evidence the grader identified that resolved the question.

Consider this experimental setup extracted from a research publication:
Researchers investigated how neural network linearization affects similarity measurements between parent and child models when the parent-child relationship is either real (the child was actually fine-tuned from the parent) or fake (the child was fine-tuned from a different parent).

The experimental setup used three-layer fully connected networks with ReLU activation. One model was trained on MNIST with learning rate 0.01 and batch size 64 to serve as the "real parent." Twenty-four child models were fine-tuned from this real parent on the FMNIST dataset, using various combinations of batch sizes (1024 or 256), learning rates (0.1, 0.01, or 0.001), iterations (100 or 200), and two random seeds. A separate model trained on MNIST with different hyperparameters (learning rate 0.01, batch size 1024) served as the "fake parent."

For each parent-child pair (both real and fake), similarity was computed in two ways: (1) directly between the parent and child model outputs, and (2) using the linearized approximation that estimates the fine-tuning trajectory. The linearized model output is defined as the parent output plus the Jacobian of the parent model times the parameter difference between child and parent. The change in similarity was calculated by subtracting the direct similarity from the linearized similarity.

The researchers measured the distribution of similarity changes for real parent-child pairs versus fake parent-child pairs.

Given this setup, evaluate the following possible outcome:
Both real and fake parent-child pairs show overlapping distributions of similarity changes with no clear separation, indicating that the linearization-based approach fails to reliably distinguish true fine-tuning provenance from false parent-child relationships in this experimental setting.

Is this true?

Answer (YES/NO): NO